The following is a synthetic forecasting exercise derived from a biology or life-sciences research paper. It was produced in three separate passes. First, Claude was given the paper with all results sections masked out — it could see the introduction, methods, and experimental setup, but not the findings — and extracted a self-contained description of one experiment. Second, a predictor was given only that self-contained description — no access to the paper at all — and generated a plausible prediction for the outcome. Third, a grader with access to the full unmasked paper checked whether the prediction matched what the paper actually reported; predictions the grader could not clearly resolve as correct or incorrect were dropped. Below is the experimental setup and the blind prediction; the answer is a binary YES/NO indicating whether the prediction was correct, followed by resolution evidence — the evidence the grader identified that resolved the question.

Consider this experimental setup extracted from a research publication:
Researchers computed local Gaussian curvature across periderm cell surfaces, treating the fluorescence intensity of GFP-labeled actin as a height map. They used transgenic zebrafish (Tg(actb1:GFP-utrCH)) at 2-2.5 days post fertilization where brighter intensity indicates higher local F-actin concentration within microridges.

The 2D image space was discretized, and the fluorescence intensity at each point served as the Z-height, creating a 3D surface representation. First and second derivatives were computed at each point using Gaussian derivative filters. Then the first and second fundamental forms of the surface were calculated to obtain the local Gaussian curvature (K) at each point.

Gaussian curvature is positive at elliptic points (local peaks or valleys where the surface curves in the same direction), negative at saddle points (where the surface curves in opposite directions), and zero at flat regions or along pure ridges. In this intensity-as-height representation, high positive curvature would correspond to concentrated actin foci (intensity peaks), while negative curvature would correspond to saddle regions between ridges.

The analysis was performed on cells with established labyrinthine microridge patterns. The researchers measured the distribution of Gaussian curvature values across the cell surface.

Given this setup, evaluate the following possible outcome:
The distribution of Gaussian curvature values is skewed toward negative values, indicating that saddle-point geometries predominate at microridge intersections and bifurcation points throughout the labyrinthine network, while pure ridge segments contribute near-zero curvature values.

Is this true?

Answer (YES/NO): NO